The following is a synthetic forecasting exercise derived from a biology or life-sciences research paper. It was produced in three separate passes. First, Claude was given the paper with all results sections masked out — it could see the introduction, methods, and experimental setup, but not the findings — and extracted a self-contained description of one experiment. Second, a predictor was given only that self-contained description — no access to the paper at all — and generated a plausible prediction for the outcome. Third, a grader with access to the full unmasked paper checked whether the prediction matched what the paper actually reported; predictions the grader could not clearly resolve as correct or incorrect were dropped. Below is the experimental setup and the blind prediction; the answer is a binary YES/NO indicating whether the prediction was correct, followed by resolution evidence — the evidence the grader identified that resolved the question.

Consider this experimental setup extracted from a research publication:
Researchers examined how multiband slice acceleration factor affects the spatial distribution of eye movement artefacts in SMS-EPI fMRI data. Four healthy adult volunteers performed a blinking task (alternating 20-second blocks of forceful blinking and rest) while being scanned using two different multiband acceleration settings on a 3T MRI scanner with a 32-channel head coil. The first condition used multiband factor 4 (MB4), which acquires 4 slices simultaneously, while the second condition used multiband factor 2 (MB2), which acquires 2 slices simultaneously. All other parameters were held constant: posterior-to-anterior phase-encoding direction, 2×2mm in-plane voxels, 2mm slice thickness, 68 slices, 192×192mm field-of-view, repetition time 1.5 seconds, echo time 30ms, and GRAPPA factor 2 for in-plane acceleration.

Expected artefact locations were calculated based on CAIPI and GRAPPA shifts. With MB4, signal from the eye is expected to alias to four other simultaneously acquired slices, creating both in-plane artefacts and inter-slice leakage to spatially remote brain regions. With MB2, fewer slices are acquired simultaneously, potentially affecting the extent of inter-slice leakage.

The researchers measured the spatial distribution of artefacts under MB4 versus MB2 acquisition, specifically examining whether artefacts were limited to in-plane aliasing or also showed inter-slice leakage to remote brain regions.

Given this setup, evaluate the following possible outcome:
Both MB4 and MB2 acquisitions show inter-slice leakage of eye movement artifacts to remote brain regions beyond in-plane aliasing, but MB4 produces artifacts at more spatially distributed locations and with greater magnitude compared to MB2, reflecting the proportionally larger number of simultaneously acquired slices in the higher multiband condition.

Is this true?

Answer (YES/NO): NO